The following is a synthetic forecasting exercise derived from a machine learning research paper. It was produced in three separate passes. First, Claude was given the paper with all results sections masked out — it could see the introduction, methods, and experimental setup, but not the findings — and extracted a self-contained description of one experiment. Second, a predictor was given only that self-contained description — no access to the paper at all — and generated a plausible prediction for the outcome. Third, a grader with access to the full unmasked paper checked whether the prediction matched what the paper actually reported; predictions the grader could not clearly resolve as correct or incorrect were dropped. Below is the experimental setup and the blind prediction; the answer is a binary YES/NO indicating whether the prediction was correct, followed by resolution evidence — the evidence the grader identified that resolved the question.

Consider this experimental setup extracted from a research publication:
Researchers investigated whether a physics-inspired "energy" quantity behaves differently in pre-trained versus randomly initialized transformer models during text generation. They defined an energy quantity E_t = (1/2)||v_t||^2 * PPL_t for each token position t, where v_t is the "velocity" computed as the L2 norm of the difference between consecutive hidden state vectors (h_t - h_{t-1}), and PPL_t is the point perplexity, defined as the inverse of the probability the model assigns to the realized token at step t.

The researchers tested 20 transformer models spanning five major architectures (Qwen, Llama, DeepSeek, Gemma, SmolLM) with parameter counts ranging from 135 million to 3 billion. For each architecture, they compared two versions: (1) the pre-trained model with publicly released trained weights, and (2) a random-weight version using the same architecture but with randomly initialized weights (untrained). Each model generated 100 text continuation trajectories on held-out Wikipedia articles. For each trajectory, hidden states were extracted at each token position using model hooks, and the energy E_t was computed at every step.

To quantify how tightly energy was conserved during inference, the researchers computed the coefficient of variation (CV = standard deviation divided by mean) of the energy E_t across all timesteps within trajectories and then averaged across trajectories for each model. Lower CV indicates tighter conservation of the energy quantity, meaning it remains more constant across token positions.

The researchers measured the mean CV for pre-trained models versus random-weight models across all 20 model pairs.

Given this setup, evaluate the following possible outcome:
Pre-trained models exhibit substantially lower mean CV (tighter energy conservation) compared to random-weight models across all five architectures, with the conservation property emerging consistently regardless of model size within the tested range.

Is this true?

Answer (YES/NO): NO